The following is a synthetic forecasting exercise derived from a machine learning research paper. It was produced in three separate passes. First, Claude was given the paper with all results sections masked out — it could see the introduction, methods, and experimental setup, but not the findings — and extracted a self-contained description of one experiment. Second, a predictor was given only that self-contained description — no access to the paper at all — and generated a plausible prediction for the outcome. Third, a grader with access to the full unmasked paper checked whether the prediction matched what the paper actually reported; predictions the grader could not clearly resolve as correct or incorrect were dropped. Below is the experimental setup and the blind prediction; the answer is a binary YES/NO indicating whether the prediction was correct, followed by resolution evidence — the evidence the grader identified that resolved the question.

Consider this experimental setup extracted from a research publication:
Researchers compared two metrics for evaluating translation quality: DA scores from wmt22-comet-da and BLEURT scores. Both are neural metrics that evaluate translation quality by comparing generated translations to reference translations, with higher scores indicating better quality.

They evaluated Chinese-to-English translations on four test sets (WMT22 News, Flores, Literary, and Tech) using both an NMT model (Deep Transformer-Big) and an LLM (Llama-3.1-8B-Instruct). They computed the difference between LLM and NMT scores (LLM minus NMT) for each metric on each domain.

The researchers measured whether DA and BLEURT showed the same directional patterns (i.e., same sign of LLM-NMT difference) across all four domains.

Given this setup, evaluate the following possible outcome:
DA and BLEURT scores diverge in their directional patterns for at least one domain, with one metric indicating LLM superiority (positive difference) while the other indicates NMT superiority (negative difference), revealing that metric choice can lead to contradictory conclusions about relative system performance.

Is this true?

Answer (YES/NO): NO